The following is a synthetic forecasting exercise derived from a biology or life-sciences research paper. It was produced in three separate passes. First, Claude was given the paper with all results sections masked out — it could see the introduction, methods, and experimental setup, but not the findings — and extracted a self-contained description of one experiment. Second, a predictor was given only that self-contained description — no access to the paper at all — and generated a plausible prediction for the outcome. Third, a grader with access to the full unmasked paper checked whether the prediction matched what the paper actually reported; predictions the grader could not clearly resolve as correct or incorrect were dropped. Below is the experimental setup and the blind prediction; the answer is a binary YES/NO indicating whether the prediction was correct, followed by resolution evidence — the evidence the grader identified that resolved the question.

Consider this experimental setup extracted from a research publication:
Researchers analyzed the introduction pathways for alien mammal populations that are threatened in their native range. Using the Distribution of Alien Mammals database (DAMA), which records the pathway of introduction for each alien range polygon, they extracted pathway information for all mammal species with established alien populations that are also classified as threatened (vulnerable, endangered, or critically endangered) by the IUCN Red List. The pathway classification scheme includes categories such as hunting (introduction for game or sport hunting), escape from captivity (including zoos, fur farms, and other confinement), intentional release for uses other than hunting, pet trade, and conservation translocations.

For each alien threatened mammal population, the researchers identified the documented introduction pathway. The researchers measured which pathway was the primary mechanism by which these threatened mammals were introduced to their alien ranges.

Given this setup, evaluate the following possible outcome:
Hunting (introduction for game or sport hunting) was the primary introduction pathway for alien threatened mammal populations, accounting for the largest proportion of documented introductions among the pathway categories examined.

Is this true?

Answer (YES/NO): YES